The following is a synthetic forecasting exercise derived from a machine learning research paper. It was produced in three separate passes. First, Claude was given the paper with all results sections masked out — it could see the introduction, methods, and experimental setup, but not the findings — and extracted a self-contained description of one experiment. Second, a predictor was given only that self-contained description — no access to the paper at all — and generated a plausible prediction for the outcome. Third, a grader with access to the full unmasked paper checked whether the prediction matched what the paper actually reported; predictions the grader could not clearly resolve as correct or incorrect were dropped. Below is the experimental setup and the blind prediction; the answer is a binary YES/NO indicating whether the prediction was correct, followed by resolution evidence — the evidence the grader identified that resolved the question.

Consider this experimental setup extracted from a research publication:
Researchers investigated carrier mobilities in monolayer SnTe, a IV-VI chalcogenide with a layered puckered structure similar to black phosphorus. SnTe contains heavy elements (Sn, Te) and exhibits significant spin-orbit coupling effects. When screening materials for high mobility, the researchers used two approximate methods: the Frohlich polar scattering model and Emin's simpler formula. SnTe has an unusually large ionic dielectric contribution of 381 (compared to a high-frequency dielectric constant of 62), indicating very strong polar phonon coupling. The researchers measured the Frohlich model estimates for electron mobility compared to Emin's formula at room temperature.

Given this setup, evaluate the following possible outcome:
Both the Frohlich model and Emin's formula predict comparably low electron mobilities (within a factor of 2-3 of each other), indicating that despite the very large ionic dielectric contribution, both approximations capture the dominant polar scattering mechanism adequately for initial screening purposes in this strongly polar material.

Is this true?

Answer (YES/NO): NO